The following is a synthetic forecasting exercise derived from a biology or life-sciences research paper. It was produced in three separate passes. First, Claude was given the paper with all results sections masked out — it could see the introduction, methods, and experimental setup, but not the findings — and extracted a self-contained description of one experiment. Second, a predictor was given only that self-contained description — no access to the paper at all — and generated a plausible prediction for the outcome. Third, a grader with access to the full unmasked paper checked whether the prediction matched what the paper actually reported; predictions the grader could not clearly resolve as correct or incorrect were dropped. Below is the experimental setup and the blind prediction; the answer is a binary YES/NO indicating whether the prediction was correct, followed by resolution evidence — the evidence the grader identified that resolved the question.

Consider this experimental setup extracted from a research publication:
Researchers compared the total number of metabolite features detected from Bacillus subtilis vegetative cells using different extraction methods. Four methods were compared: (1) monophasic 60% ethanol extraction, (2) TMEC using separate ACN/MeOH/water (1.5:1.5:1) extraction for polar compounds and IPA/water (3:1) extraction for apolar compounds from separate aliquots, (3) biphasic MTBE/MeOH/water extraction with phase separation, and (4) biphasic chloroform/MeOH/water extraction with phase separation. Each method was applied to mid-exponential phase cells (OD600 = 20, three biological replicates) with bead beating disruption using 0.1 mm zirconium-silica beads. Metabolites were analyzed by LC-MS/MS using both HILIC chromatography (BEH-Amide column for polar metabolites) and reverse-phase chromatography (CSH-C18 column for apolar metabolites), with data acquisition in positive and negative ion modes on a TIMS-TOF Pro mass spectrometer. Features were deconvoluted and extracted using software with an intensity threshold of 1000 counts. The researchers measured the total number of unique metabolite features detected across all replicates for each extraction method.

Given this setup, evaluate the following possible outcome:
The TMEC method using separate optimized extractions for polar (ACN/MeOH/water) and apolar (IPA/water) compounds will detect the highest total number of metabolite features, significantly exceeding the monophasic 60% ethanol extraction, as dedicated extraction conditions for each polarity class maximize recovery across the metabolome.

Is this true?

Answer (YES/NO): NO